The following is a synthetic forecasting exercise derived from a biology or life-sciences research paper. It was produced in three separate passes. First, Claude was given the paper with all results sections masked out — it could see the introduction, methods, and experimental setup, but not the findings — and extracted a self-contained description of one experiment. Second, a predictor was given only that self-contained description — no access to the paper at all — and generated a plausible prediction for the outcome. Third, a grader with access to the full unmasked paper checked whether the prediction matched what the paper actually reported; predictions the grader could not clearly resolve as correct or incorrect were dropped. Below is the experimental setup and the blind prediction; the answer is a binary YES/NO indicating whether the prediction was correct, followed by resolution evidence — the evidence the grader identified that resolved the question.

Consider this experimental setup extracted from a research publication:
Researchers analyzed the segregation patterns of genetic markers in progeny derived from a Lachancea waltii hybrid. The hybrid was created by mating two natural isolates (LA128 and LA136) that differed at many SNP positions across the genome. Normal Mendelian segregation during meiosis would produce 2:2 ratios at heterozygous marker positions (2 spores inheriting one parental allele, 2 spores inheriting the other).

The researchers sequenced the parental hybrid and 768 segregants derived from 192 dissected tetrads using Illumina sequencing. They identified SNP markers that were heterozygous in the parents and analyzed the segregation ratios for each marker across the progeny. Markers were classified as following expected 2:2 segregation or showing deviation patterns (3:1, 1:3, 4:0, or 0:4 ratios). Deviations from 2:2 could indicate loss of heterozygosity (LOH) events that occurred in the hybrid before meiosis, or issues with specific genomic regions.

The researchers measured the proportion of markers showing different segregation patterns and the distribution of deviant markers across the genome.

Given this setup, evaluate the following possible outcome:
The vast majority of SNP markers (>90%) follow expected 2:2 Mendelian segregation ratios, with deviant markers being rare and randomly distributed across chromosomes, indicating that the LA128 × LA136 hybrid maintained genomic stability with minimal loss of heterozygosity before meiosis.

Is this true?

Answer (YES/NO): NO